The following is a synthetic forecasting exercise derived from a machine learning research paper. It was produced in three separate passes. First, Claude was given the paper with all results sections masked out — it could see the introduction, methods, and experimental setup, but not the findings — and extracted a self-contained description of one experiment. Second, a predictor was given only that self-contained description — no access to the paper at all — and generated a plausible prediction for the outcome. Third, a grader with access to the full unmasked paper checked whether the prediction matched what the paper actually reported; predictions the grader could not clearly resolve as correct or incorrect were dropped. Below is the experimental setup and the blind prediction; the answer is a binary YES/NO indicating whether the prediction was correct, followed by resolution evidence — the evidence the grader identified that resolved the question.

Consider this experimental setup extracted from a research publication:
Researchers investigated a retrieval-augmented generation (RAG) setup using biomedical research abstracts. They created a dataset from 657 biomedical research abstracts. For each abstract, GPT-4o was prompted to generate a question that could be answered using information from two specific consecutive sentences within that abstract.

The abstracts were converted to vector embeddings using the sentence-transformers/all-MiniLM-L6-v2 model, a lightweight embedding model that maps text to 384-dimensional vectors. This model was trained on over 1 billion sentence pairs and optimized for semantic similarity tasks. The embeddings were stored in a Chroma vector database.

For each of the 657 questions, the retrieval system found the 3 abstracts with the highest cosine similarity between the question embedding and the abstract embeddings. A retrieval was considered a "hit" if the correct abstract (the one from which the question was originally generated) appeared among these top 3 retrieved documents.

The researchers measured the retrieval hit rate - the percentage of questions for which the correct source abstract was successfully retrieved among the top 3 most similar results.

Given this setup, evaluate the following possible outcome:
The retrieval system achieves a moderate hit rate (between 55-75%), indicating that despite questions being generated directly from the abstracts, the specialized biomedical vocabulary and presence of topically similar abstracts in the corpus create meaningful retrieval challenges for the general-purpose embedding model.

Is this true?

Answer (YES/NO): NO